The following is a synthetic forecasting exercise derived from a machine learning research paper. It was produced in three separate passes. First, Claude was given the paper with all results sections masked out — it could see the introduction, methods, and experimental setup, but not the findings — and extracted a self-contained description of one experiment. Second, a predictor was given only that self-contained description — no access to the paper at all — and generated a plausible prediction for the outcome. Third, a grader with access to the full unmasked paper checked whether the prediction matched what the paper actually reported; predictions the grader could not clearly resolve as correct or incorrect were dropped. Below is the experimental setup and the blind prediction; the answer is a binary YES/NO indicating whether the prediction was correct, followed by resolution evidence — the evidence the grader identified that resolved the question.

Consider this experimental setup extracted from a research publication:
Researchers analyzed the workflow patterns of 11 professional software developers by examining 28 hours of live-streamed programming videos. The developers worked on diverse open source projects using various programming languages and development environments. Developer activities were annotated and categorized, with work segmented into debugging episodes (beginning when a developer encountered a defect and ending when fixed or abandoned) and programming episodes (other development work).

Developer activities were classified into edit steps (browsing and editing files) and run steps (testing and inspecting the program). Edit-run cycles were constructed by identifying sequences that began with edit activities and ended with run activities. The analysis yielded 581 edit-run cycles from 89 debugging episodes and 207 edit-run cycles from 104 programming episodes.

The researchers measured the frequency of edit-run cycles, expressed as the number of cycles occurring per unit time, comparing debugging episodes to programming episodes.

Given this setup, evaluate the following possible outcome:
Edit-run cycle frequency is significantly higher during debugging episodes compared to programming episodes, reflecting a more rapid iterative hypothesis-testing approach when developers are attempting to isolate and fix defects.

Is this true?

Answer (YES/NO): YES